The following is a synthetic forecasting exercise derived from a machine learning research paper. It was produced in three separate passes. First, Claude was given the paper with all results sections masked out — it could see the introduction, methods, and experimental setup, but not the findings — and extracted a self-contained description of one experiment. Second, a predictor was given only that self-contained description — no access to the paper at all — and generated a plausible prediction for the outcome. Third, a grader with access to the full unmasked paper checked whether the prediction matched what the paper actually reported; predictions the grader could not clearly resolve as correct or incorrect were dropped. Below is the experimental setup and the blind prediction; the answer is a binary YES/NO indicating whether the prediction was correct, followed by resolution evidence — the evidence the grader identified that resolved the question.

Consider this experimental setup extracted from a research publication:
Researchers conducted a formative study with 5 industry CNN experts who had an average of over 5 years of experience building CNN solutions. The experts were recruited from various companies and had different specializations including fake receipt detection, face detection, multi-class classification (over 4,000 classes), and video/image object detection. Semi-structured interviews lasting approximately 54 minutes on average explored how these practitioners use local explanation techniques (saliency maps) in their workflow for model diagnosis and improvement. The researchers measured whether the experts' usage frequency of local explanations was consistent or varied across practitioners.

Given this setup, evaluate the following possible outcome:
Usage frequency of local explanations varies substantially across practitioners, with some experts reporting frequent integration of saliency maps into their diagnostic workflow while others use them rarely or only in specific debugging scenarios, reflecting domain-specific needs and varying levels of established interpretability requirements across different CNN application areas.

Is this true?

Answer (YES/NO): NO